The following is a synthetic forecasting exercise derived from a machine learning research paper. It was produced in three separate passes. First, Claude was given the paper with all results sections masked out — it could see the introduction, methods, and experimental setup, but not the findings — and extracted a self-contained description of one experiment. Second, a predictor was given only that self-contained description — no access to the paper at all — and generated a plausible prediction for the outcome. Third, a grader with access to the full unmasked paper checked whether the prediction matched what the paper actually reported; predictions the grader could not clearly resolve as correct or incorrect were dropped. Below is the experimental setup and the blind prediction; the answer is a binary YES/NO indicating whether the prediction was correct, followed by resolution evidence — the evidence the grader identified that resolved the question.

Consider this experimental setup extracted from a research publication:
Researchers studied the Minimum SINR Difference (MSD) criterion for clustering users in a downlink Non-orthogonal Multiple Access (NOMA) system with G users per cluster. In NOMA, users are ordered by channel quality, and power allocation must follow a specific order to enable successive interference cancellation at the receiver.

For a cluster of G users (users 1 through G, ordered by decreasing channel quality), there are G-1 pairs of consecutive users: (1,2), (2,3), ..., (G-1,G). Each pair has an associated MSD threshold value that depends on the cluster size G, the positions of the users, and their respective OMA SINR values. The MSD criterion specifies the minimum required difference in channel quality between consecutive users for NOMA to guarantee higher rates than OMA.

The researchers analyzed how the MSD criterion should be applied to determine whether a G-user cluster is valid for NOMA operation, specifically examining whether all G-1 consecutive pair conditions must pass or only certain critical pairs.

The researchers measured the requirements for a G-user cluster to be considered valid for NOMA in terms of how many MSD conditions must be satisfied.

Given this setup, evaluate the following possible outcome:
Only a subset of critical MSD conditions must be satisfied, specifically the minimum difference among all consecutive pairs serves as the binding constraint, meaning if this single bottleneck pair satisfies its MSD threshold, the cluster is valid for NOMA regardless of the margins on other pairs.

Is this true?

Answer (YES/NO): NO